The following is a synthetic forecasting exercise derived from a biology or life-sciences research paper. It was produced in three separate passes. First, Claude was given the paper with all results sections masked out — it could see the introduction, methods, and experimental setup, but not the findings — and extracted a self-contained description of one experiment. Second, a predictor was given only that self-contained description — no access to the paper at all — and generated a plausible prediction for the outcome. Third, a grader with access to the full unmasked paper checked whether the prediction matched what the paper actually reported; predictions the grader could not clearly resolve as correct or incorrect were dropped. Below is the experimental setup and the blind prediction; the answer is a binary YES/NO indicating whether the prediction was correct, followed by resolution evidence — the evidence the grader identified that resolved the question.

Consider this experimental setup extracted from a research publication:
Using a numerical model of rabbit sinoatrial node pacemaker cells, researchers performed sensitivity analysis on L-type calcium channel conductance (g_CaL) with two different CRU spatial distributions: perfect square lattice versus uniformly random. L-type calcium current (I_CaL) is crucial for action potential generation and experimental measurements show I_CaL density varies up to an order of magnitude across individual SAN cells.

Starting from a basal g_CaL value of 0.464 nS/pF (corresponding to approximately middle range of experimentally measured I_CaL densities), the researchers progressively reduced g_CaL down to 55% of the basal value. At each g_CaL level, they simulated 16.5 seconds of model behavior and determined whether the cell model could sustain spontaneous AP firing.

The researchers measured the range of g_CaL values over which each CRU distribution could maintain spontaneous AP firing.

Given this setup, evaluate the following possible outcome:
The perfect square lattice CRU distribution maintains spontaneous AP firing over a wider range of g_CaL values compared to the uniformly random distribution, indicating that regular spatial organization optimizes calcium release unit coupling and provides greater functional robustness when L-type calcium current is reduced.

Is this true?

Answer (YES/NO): NO